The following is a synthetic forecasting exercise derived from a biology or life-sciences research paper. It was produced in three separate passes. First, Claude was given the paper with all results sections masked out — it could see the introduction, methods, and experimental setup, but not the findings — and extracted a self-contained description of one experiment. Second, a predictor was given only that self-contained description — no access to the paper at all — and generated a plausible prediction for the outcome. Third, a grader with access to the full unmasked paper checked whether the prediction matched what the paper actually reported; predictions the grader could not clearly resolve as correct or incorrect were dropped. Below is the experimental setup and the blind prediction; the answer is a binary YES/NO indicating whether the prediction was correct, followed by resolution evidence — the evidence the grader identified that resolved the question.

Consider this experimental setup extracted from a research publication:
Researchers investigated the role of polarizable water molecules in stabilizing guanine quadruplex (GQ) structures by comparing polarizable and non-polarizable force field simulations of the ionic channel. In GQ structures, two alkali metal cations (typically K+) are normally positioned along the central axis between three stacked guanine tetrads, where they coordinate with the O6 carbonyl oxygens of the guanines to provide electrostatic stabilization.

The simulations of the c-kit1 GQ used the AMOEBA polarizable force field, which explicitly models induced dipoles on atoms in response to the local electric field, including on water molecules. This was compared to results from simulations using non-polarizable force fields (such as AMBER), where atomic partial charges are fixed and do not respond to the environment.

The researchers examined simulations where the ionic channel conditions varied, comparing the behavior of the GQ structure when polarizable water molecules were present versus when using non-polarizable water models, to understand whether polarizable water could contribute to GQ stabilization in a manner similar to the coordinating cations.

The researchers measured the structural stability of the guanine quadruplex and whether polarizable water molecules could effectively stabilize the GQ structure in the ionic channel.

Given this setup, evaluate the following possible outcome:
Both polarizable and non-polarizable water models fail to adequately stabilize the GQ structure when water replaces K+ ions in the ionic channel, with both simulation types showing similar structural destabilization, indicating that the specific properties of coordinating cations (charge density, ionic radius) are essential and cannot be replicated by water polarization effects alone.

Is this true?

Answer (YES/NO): NO